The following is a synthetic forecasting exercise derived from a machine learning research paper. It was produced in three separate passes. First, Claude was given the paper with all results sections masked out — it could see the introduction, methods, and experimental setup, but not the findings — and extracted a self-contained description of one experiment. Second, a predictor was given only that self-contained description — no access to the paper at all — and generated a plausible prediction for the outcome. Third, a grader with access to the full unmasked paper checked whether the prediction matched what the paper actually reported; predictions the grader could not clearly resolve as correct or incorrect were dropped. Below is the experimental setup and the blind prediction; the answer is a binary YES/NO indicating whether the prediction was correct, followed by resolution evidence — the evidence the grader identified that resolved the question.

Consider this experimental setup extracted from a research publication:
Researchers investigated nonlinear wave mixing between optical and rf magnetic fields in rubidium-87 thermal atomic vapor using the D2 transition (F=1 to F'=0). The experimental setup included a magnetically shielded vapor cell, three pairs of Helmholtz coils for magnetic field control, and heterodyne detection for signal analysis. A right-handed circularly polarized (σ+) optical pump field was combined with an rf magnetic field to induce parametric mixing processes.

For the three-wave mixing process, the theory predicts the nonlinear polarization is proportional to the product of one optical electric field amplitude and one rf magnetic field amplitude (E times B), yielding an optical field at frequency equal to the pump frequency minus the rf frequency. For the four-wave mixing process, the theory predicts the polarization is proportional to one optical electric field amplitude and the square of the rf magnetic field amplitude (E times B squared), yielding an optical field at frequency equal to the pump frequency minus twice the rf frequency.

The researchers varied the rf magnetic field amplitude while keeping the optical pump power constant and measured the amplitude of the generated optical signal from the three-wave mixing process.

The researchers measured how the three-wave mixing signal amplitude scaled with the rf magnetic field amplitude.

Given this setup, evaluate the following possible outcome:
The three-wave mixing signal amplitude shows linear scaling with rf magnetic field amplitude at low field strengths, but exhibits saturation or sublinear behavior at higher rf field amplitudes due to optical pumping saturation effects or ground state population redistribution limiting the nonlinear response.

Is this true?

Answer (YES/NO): NO